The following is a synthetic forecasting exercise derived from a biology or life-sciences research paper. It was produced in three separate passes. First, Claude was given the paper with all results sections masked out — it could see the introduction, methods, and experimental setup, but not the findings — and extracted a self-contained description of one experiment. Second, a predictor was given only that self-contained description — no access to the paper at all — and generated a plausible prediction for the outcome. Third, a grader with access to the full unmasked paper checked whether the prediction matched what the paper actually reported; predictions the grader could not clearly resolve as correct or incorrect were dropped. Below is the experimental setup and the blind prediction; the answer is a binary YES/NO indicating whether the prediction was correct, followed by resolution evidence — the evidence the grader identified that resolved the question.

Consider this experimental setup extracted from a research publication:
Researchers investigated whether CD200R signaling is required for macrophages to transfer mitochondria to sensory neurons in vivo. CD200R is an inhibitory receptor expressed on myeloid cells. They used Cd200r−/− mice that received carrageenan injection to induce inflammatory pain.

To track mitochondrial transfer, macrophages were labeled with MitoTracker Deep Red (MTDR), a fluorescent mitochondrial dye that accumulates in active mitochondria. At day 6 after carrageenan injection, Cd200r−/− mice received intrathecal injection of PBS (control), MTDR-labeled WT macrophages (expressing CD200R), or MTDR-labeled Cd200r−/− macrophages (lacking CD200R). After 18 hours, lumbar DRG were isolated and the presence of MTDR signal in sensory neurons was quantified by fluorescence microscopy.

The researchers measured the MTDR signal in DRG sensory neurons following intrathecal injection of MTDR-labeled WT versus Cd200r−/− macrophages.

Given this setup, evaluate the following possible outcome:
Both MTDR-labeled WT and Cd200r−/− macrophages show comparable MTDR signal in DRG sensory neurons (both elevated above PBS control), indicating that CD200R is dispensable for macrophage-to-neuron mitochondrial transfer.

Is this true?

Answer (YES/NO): NO